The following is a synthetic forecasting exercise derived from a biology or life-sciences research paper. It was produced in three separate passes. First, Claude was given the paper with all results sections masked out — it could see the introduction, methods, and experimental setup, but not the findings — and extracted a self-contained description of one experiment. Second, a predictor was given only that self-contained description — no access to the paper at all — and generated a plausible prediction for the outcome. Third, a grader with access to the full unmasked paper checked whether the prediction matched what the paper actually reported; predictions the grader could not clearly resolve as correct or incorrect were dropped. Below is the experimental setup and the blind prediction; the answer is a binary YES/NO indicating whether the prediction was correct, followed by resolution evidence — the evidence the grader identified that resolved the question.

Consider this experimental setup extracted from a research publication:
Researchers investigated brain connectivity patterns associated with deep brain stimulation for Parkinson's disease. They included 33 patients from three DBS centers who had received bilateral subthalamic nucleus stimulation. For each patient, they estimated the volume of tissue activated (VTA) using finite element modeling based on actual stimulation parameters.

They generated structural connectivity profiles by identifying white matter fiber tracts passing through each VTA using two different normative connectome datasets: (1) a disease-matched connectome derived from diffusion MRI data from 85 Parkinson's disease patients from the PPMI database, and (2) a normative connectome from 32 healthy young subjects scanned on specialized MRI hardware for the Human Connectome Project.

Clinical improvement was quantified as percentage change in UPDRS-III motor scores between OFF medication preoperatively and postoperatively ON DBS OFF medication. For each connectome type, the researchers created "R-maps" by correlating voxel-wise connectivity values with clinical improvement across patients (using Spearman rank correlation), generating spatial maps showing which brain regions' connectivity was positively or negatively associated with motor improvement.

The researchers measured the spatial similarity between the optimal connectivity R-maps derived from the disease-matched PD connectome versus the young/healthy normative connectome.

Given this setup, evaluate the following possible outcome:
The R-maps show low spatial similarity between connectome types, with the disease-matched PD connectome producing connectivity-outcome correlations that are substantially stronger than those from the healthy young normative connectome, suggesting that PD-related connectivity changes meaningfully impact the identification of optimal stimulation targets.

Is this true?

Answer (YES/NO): NO